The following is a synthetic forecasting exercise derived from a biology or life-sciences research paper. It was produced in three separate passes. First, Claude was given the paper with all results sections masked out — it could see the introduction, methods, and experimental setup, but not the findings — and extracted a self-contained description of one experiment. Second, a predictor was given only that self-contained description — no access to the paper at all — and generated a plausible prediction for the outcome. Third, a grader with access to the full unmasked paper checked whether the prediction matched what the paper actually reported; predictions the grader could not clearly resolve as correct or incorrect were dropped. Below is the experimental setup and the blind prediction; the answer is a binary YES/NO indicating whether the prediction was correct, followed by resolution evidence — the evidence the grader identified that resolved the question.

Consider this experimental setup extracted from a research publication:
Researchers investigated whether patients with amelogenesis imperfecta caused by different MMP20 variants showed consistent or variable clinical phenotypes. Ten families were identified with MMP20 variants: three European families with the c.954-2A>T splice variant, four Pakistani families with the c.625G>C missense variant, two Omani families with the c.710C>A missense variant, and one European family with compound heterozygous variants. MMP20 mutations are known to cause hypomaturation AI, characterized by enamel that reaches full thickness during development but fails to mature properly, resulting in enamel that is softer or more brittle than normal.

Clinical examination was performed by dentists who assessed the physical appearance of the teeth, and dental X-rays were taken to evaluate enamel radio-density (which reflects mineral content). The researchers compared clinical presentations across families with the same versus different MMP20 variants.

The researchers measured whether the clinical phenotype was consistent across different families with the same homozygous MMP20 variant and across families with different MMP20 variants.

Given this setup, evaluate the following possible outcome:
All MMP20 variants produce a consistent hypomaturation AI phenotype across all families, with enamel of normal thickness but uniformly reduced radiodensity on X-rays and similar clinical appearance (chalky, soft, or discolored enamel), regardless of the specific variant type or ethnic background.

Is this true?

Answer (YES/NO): NO